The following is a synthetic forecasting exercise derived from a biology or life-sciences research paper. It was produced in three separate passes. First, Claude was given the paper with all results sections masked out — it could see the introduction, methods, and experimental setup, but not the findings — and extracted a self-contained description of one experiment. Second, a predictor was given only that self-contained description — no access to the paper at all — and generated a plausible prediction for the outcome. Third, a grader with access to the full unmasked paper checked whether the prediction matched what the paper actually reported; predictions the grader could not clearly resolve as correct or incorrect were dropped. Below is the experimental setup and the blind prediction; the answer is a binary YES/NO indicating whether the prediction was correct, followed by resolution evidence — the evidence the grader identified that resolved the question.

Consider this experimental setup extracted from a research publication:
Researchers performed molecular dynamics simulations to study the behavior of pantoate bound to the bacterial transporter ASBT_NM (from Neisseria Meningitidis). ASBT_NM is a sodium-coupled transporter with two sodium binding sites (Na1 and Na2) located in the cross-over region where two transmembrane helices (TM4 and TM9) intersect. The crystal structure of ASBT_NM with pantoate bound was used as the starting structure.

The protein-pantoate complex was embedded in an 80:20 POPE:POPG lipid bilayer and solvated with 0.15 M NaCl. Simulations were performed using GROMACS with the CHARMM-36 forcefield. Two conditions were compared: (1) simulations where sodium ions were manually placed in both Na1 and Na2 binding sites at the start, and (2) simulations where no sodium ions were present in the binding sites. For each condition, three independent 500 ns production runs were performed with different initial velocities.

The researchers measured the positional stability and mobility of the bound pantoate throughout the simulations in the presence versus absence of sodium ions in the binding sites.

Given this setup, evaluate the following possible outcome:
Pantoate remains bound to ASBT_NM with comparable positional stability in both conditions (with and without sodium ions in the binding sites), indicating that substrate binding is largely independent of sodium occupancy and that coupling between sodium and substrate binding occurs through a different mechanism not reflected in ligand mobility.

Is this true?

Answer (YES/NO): NO